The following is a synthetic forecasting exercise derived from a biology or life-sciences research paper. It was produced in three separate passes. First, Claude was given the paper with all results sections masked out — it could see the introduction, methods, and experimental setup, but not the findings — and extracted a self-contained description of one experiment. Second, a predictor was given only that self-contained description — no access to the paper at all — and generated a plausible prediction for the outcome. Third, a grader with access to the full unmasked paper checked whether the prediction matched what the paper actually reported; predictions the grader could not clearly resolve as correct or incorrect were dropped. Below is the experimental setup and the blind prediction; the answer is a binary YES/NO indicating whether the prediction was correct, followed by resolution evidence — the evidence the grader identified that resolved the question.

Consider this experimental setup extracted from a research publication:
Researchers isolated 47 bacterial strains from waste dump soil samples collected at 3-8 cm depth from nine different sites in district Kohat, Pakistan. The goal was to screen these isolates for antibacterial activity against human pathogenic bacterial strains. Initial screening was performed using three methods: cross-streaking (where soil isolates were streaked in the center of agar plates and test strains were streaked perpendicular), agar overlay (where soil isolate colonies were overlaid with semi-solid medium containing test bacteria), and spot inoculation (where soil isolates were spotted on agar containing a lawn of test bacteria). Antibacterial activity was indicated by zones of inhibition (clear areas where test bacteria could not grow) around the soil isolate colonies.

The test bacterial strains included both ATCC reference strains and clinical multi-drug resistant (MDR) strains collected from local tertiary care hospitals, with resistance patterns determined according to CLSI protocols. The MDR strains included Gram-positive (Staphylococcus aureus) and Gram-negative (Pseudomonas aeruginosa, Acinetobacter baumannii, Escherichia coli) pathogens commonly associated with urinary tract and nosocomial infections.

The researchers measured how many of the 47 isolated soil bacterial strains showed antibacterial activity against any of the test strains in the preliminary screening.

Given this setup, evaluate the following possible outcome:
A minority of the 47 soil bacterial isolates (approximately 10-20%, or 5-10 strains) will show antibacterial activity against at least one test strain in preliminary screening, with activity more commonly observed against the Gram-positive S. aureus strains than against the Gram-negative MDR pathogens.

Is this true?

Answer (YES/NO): NO